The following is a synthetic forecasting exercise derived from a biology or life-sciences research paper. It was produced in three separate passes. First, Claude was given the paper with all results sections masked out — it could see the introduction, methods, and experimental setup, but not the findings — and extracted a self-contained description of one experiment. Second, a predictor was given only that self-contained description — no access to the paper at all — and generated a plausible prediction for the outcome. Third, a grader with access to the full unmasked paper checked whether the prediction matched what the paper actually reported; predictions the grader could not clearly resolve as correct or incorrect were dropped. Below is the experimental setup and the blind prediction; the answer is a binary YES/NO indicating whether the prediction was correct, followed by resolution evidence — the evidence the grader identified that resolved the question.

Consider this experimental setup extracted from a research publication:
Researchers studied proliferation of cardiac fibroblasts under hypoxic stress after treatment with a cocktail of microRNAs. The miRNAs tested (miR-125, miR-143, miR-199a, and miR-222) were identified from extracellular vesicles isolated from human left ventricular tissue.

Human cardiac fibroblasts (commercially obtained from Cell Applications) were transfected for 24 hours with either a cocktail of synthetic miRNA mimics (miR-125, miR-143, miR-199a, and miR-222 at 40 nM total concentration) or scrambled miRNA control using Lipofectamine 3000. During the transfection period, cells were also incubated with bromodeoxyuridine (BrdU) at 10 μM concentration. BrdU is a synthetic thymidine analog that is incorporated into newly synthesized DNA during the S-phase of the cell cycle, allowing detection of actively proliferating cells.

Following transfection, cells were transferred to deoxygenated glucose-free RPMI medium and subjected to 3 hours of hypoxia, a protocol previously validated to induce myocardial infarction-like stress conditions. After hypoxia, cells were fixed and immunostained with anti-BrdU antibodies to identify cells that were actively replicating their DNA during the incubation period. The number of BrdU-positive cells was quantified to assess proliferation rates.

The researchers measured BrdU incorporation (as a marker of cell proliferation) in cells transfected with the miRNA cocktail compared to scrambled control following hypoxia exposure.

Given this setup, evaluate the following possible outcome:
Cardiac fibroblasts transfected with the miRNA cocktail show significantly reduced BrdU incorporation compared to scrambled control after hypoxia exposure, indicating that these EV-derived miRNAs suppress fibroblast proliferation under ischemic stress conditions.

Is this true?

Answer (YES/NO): NO